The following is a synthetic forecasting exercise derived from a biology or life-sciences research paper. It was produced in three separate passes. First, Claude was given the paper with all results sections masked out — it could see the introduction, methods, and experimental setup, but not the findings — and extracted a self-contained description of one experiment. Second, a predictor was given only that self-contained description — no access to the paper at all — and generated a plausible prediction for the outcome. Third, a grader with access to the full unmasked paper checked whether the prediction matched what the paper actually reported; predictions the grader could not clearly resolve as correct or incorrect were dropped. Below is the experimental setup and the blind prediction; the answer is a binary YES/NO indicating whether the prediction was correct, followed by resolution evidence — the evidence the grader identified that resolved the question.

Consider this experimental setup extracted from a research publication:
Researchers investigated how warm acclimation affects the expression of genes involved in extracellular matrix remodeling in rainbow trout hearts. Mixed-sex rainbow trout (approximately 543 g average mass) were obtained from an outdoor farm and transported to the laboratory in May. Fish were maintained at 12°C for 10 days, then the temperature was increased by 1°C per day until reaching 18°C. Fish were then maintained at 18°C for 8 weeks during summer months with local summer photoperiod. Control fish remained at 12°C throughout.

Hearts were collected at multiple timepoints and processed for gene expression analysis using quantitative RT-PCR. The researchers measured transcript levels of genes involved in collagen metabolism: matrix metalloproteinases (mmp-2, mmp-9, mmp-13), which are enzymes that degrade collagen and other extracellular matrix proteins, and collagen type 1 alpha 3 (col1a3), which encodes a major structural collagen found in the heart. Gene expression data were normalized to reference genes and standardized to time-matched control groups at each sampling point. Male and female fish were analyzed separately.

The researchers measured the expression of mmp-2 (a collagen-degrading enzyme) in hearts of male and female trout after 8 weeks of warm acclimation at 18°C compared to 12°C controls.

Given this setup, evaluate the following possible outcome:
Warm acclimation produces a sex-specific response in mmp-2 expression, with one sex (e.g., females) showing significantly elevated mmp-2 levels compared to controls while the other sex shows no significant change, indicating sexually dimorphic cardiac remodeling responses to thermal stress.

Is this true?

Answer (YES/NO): NO